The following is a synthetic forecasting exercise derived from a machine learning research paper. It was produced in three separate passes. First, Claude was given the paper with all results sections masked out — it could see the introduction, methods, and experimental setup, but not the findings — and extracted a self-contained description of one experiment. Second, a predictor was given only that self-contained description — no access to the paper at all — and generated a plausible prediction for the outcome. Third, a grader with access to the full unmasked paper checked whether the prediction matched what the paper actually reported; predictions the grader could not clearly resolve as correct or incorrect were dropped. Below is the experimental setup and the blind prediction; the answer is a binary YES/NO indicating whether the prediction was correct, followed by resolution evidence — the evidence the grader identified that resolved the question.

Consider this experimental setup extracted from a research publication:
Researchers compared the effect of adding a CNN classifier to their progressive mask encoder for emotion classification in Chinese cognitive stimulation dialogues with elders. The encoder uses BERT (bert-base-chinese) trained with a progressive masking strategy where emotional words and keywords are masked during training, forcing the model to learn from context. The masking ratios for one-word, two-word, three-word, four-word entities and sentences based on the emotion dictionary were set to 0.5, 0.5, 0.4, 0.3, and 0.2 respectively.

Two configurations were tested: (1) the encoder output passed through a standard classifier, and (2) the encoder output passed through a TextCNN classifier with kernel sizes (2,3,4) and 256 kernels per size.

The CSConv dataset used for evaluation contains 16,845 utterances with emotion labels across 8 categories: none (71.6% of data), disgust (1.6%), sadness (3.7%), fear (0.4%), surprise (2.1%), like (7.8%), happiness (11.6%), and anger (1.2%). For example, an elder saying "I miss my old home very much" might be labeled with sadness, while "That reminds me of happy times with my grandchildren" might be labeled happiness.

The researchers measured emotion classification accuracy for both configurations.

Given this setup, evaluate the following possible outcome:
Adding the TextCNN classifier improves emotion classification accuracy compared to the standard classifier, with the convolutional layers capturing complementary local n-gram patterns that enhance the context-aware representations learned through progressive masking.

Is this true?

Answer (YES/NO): YES